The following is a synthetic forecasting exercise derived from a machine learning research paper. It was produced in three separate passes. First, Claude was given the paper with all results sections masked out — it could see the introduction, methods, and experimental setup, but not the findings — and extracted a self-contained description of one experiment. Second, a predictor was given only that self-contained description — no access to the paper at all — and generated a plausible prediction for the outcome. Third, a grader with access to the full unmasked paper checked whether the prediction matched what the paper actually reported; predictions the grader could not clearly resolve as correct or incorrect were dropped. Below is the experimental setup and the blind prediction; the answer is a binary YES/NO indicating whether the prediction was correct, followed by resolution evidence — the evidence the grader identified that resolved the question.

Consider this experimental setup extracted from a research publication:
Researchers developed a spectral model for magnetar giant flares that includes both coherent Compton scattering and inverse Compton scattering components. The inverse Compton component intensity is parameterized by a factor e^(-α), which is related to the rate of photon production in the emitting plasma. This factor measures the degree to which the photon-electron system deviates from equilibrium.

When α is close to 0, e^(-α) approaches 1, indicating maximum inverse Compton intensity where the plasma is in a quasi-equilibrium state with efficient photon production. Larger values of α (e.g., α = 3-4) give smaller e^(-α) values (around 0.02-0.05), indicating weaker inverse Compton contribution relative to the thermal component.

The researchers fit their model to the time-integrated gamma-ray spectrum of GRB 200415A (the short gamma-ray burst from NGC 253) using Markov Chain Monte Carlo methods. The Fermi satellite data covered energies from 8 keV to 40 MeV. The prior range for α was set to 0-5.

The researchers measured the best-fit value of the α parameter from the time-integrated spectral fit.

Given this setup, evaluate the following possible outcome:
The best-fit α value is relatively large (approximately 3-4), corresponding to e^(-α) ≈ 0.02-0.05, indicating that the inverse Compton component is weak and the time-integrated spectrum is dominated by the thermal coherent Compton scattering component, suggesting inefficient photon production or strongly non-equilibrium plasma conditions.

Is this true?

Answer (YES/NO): NO